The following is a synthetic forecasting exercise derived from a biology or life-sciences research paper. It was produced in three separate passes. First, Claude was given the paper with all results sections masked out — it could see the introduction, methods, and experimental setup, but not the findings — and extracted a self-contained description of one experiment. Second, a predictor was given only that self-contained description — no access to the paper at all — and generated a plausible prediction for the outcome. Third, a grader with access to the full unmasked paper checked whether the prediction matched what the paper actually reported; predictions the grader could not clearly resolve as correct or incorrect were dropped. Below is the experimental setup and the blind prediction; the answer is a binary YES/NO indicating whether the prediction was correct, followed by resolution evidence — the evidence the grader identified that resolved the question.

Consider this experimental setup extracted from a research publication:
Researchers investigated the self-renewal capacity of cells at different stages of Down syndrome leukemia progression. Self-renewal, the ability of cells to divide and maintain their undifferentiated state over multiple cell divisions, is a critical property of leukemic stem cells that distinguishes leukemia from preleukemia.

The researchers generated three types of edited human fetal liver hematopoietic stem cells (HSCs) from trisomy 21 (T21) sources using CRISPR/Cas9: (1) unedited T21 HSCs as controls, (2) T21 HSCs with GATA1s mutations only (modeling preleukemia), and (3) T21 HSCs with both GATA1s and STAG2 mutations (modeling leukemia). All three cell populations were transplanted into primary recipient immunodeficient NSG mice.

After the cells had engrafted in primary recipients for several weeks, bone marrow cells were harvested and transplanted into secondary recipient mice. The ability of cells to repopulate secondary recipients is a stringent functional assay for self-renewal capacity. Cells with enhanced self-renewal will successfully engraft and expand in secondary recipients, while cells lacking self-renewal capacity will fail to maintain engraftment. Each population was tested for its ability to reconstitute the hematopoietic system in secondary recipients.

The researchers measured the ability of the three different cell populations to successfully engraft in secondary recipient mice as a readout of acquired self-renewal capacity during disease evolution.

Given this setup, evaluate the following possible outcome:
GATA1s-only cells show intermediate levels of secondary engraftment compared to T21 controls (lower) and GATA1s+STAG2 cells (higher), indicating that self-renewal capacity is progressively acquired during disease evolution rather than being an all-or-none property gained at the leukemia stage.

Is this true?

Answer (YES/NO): NO